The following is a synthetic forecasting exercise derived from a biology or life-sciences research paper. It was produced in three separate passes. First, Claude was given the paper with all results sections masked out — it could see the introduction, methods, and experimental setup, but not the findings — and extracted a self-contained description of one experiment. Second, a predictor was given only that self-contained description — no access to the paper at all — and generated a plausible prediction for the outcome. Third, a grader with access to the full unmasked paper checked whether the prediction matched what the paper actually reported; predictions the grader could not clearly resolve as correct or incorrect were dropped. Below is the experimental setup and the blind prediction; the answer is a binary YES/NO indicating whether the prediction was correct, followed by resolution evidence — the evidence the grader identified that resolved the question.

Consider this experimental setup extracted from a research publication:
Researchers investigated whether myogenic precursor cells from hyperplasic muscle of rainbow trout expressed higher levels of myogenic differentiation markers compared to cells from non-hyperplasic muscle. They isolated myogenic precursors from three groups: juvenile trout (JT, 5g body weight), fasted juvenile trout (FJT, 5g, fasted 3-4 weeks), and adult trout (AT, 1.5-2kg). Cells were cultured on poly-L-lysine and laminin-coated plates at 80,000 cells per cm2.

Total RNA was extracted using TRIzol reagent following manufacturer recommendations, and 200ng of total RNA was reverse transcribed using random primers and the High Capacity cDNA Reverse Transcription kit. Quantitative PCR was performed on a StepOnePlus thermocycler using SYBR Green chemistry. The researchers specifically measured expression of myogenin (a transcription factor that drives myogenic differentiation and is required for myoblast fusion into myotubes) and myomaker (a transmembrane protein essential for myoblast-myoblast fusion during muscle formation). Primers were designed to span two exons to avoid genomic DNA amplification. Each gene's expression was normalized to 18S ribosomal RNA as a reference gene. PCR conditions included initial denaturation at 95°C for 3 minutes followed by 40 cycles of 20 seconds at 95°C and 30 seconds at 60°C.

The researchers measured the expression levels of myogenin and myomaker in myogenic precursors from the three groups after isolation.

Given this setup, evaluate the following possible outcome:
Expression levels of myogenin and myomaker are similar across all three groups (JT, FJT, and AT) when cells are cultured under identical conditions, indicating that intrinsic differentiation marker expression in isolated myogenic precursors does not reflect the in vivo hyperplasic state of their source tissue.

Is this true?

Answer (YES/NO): NO